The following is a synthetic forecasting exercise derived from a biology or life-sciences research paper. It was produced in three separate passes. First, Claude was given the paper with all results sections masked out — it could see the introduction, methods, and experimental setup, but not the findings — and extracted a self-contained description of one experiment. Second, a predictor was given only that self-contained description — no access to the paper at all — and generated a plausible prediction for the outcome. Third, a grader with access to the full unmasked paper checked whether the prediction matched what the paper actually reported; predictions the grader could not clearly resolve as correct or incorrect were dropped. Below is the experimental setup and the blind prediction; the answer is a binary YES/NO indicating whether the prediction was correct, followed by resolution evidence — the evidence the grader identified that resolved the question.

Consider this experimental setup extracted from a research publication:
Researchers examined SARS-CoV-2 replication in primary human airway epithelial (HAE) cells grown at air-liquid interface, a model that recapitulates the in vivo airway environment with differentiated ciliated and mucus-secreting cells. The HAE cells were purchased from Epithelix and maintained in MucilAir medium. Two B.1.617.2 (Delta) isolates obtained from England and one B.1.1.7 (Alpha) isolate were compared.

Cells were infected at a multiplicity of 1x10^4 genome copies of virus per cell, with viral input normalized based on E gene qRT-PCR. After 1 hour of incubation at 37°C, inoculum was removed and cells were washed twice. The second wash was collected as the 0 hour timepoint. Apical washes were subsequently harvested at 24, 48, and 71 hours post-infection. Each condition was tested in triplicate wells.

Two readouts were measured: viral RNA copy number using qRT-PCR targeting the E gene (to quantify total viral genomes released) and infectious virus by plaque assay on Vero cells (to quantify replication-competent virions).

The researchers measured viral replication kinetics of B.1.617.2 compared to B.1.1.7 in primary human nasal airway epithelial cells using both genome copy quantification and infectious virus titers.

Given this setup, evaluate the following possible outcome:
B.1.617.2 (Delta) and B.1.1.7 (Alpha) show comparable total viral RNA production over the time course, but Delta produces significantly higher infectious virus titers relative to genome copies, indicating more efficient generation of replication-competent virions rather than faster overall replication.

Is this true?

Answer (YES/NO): NO